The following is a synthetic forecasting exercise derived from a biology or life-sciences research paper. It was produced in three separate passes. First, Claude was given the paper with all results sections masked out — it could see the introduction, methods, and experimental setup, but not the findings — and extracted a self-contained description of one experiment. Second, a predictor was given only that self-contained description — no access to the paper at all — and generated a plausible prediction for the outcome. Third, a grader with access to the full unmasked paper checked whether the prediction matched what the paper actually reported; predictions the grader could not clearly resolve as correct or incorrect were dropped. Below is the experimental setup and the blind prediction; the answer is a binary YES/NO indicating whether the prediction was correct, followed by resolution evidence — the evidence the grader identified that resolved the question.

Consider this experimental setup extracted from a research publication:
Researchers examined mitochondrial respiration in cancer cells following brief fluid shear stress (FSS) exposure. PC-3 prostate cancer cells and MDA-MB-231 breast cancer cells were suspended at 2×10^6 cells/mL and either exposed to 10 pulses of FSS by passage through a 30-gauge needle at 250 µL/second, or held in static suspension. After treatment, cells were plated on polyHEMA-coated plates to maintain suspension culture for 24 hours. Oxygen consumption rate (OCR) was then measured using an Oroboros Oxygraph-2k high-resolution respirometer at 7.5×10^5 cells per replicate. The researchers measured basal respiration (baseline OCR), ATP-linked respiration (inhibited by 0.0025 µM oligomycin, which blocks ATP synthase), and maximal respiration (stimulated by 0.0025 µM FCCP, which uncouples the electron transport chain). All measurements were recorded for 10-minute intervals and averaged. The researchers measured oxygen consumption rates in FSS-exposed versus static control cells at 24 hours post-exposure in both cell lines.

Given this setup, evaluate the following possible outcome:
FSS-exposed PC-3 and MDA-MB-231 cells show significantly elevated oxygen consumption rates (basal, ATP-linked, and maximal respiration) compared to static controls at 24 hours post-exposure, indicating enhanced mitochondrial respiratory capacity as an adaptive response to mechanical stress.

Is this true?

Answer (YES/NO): NO